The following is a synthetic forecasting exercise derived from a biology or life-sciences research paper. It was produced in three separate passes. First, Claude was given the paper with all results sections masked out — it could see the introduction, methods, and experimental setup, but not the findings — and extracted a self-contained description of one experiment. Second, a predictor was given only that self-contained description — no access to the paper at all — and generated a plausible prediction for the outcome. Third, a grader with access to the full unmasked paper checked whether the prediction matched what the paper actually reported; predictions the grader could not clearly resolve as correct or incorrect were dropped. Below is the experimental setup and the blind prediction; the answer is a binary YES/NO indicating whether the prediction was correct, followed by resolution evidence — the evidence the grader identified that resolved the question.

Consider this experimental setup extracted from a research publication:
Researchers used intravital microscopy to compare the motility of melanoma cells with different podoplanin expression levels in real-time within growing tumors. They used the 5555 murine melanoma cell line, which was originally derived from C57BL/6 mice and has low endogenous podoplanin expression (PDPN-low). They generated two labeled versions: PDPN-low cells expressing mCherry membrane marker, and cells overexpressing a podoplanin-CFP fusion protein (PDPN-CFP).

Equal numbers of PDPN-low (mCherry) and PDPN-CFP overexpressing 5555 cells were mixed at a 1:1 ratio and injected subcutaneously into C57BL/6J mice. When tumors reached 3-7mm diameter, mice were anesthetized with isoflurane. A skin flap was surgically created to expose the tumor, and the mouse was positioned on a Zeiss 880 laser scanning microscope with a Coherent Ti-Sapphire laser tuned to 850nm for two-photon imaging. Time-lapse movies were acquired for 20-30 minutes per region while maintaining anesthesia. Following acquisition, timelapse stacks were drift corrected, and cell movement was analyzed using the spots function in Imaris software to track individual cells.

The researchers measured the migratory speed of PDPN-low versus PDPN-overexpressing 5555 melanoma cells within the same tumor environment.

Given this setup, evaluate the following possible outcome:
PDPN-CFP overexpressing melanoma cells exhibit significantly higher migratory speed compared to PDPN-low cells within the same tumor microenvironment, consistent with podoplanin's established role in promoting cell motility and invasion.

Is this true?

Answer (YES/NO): YES